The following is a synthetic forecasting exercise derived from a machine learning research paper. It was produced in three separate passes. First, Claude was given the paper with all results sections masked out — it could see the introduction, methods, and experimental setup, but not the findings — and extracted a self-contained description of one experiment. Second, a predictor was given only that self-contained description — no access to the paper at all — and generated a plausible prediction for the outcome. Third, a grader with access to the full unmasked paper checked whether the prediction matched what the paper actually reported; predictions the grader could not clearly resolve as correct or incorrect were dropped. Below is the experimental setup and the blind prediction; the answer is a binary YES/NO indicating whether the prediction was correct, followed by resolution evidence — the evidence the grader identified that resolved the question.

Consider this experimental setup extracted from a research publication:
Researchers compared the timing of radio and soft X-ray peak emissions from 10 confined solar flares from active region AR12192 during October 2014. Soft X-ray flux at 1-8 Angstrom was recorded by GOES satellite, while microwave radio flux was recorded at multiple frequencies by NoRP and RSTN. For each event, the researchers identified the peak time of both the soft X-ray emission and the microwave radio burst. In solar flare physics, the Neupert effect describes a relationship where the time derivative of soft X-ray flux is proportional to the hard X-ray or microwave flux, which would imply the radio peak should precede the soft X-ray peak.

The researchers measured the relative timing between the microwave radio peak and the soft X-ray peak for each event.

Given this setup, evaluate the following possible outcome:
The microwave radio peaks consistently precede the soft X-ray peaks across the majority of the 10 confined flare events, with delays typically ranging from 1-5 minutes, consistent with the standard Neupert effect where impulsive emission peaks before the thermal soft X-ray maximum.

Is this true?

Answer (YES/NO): NO